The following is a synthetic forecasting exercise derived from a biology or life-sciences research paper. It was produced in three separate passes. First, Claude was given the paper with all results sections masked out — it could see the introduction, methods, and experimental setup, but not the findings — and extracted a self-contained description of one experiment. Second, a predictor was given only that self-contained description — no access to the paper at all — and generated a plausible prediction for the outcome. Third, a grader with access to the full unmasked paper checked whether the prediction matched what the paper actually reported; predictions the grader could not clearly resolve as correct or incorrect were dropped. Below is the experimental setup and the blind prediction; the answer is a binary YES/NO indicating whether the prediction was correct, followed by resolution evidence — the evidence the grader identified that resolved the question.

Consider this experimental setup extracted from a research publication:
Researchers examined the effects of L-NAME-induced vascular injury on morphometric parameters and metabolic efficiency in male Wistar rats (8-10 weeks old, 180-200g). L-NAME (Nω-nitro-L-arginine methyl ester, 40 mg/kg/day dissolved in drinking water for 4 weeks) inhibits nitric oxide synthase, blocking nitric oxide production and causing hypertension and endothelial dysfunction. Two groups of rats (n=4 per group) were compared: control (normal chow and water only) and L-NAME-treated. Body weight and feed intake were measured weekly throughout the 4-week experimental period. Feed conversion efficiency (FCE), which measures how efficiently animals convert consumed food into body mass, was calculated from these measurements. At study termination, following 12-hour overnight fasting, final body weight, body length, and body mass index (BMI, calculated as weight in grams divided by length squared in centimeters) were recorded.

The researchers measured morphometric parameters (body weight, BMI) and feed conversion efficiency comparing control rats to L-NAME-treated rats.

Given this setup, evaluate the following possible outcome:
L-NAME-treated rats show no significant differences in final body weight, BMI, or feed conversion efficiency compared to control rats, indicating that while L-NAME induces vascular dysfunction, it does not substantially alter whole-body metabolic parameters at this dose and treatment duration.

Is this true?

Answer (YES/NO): NO